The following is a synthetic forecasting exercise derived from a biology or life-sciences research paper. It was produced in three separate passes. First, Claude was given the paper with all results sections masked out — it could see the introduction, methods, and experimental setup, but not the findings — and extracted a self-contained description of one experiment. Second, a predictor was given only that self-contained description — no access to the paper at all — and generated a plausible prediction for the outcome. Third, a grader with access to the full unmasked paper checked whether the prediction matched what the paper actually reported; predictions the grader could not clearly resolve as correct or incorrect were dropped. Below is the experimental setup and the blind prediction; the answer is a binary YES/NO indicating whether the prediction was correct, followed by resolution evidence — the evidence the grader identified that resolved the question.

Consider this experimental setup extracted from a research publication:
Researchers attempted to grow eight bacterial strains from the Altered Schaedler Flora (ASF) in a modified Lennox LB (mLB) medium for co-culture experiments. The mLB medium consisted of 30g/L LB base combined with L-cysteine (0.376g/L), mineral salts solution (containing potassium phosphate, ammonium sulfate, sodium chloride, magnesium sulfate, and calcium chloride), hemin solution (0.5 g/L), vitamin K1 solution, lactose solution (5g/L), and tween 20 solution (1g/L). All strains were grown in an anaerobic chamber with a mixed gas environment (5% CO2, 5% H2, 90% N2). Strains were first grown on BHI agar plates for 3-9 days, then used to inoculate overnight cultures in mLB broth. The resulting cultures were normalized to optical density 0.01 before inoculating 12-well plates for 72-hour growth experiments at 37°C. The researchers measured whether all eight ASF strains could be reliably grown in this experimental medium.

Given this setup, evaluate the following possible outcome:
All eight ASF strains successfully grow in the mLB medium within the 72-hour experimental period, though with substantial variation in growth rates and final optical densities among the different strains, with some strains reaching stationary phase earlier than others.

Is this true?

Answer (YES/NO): NO